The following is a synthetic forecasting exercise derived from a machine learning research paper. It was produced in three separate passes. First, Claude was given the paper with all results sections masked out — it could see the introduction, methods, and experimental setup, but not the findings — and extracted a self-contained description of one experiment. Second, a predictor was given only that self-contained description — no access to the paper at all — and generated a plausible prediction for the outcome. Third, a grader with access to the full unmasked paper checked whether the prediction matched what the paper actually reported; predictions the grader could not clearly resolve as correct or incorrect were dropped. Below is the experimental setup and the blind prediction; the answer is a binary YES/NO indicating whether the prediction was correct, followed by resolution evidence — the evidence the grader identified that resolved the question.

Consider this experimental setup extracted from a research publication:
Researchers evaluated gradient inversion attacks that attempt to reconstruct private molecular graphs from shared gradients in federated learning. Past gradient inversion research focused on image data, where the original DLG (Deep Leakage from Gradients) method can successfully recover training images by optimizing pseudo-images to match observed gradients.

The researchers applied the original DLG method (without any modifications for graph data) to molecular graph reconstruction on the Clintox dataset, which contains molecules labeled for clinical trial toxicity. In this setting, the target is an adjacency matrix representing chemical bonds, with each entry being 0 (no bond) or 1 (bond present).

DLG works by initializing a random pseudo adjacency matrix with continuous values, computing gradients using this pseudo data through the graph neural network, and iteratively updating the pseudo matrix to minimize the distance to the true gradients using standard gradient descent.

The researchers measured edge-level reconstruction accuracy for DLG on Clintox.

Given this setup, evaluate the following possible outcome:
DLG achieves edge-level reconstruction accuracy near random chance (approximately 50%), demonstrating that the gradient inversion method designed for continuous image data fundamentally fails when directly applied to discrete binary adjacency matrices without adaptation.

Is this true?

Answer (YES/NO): NO